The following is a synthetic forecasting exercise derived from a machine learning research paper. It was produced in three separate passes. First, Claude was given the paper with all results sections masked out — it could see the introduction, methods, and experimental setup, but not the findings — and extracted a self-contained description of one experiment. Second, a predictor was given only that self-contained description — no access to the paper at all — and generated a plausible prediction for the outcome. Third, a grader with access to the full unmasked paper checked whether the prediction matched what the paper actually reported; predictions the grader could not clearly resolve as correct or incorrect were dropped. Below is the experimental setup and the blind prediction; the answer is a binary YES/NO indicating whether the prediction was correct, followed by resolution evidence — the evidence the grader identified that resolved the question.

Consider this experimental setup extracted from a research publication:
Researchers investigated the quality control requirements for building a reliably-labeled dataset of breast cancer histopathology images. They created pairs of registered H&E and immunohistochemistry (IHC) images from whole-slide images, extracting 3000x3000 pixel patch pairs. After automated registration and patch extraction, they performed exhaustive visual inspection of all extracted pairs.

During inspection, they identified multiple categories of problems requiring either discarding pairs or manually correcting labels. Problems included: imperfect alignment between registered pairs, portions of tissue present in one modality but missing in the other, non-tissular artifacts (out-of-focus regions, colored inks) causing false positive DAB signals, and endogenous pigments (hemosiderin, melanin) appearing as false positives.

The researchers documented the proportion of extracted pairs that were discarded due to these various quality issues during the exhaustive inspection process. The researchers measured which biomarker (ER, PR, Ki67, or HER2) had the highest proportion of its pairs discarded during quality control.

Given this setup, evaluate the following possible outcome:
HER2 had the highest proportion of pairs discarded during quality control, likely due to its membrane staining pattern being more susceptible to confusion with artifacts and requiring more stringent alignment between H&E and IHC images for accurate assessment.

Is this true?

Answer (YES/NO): YES